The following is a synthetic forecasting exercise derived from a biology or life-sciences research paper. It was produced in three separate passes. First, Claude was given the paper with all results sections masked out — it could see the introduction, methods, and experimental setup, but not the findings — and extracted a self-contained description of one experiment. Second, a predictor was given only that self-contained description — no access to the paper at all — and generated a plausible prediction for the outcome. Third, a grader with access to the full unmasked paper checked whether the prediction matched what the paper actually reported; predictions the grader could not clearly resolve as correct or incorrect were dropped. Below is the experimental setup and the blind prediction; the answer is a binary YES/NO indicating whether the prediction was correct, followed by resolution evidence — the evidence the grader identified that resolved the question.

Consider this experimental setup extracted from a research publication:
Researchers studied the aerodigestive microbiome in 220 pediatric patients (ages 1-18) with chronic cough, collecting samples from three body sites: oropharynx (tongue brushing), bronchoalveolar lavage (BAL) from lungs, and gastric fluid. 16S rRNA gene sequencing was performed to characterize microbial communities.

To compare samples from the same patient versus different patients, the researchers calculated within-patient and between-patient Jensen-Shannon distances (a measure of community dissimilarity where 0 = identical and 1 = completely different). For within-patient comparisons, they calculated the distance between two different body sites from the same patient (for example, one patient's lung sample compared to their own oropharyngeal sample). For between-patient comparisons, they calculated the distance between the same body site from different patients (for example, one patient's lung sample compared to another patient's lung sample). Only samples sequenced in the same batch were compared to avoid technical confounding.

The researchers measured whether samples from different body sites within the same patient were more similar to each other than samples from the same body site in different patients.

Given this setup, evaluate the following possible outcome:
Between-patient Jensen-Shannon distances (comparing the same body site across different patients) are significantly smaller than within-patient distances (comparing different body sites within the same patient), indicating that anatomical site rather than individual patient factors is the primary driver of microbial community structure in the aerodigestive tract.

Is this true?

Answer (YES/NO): NO